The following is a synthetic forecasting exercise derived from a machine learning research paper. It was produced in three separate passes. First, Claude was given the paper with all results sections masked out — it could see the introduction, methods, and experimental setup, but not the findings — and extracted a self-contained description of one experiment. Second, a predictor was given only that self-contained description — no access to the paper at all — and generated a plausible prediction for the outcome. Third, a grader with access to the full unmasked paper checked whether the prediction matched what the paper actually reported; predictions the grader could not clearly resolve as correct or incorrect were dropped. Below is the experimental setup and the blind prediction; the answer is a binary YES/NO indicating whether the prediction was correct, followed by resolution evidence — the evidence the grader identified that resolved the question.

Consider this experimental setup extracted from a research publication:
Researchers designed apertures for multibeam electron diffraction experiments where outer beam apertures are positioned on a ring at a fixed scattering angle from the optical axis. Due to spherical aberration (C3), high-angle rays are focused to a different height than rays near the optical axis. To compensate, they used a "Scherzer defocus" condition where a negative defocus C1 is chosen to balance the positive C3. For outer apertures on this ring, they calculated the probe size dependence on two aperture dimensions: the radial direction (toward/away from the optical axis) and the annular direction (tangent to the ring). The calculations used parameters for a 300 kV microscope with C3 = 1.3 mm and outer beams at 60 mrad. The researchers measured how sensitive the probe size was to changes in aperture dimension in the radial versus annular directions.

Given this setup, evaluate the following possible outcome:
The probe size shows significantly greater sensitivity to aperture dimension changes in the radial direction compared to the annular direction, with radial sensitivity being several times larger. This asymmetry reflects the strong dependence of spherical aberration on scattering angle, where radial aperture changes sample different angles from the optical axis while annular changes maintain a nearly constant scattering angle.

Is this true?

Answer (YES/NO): YES